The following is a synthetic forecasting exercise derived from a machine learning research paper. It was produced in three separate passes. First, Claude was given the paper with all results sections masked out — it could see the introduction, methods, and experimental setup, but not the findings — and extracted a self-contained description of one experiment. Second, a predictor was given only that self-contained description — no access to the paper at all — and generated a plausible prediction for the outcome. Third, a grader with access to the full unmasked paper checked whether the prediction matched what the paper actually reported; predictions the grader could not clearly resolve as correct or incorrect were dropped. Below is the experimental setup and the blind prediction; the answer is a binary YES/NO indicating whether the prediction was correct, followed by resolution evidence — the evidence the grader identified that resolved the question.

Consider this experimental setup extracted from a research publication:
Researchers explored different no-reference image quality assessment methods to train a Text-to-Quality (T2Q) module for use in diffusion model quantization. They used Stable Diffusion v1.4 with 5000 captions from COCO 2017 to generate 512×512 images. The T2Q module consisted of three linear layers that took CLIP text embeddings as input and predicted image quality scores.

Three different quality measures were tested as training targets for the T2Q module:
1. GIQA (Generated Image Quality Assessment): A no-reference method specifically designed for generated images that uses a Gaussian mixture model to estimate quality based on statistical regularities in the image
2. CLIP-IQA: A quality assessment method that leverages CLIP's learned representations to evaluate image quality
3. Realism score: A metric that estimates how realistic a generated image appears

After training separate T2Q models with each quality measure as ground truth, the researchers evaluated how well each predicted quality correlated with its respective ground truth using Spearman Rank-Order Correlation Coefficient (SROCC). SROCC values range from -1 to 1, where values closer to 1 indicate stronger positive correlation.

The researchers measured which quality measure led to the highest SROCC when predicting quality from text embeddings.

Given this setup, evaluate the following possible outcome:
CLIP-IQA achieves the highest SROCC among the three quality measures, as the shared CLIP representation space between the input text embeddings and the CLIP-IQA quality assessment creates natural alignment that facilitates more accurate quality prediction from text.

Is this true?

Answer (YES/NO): NO